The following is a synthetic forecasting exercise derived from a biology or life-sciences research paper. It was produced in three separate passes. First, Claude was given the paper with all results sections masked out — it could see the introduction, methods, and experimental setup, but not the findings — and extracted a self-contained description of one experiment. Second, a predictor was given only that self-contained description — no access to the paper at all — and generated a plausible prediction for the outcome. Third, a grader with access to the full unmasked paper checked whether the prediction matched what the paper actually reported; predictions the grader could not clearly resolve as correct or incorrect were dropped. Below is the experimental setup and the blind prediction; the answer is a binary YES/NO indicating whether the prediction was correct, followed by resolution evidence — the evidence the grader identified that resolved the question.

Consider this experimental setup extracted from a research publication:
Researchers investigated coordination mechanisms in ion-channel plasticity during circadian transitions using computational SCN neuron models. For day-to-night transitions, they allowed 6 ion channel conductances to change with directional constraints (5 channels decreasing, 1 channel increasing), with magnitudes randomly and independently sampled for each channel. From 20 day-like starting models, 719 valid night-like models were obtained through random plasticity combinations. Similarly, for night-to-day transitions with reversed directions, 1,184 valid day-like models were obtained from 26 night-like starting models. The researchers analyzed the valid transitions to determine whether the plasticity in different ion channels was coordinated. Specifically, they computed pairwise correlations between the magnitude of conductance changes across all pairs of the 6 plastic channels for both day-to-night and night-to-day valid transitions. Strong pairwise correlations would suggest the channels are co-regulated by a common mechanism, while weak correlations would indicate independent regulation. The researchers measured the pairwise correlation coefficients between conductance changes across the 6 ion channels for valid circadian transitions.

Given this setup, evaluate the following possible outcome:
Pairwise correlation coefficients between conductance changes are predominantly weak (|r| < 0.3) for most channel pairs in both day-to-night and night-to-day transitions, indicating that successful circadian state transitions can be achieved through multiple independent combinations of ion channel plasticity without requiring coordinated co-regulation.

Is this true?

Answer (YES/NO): YES